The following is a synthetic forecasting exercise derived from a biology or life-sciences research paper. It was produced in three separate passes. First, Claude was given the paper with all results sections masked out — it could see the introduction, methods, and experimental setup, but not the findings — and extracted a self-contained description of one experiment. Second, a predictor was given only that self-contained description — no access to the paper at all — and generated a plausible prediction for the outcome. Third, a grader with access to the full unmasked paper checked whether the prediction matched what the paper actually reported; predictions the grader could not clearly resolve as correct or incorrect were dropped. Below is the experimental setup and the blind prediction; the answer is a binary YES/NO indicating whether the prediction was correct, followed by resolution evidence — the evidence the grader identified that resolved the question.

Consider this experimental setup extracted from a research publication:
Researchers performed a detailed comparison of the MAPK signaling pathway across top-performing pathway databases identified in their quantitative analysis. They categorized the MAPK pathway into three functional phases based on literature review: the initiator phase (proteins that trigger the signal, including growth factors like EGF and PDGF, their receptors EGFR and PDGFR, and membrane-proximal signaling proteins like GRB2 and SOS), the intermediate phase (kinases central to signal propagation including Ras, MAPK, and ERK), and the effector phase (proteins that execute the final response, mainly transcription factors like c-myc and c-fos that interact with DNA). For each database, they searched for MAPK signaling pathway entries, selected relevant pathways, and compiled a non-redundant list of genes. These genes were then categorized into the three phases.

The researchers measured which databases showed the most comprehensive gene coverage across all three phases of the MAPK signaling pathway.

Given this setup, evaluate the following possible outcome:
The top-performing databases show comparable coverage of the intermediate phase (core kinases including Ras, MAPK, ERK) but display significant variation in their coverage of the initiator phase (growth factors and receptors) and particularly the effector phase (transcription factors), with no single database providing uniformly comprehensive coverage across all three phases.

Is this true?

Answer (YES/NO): NO